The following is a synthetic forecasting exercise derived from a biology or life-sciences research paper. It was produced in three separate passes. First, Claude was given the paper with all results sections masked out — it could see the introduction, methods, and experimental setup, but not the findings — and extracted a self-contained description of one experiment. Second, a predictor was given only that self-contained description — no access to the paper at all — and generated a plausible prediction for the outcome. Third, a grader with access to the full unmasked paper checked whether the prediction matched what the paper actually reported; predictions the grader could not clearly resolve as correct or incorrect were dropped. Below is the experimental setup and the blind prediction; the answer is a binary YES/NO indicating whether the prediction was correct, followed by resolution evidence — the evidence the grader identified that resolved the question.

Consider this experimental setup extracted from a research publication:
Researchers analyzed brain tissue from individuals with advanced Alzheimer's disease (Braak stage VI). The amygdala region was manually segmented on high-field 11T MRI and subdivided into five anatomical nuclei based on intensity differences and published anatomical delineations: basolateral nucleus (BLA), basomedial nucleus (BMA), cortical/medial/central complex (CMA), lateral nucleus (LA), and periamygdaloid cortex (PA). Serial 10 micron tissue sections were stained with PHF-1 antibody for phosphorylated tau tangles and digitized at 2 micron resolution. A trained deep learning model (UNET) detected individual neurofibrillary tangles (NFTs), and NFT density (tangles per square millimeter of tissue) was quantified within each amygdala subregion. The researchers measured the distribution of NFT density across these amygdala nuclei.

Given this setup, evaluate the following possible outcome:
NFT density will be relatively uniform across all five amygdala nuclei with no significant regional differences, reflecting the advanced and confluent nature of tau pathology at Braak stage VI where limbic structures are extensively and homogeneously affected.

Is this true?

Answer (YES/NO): NO